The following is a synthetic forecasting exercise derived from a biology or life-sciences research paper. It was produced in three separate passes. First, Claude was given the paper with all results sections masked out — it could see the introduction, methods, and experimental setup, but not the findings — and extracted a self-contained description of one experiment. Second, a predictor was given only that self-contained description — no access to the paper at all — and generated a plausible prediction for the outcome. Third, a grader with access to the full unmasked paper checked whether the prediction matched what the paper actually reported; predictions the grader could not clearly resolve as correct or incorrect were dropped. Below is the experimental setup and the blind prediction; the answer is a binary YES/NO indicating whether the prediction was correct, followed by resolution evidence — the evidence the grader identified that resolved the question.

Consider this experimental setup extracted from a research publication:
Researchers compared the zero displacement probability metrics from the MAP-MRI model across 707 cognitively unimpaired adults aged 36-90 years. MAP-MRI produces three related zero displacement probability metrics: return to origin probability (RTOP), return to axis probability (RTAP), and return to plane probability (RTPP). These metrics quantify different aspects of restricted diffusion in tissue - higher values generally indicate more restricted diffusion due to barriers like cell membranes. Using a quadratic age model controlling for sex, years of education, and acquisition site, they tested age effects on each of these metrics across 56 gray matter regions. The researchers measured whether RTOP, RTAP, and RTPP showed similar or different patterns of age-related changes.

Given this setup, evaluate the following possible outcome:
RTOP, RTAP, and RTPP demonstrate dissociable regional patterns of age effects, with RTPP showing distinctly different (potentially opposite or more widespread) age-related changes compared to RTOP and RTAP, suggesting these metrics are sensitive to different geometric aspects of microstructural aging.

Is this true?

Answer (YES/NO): NO